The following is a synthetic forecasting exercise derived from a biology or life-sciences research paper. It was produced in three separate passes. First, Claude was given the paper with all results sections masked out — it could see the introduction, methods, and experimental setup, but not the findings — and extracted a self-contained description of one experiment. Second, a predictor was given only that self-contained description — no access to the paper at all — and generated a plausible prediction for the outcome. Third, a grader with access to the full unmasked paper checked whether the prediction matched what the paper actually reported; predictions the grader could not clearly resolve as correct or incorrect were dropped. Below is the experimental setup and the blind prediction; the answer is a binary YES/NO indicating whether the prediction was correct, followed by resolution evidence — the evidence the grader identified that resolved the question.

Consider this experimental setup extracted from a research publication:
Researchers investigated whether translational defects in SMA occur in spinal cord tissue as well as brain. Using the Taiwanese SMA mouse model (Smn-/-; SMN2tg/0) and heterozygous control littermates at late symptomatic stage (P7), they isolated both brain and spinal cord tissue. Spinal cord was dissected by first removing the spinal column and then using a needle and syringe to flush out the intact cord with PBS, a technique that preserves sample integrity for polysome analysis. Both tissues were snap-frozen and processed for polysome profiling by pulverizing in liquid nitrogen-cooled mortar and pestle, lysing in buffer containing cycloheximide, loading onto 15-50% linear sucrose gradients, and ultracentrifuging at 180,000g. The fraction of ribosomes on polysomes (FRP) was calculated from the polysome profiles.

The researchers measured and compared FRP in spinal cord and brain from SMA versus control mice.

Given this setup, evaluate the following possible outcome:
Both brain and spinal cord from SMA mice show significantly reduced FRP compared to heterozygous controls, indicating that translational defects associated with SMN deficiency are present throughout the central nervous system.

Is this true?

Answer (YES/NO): YES